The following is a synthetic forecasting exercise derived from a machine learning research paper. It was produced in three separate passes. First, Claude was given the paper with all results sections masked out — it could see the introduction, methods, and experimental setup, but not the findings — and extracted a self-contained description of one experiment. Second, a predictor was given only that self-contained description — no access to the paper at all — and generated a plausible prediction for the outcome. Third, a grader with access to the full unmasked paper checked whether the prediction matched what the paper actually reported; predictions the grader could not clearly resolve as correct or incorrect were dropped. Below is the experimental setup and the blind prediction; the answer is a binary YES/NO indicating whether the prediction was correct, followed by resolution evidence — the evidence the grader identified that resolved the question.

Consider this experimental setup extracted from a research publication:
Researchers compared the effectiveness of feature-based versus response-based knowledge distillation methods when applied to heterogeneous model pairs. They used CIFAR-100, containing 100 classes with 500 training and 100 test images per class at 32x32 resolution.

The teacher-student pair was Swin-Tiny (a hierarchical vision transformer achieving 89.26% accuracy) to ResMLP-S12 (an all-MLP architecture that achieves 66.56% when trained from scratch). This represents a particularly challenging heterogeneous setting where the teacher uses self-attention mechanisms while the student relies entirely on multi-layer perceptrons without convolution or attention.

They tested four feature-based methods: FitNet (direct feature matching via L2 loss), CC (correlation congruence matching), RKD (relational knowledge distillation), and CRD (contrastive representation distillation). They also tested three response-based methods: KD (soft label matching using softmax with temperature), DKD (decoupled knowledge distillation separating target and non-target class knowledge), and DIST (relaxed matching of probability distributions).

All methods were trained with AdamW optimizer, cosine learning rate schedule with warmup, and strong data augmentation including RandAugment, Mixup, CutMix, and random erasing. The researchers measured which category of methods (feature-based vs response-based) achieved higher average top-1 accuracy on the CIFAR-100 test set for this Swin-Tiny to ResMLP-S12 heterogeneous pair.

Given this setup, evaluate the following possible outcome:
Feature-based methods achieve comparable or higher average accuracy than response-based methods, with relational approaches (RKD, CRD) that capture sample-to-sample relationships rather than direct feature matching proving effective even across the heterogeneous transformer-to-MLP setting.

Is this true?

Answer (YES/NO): NO